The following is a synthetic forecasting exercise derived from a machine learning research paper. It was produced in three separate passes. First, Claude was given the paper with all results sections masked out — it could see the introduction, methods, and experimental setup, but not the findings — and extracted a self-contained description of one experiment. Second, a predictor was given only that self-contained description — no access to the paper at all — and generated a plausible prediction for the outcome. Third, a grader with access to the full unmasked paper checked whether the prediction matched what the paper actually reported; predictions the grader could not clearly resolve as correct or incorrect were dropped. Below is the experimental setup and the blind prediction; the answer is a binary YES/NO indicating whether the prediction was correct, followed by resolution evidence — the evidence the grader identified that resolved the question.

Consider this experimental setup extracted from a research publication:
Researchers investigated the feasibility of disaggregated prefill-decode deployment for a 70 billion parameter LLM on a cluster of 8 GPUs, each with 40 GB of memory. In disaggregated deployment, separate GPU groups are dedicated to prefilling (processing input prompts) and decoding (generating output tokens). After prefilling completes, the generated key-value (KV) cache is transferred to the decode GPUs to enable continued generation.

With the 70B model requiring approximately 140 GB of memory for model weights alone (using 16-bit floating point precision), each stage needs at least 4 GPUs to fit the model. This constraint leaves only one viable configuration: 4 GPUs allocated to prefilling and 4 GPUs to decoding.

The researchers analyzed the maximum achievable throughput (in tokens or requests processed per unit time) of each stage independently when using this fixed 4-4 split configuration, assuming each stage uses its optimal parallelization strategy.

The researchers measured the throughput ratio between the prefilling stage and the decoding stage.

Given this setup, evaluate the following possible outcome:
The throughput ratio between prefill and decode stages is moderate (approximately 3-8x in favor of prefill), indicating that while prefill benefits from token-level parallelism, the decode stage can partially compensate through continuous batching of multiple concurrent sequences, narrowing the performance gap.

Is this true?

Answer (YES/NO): YES